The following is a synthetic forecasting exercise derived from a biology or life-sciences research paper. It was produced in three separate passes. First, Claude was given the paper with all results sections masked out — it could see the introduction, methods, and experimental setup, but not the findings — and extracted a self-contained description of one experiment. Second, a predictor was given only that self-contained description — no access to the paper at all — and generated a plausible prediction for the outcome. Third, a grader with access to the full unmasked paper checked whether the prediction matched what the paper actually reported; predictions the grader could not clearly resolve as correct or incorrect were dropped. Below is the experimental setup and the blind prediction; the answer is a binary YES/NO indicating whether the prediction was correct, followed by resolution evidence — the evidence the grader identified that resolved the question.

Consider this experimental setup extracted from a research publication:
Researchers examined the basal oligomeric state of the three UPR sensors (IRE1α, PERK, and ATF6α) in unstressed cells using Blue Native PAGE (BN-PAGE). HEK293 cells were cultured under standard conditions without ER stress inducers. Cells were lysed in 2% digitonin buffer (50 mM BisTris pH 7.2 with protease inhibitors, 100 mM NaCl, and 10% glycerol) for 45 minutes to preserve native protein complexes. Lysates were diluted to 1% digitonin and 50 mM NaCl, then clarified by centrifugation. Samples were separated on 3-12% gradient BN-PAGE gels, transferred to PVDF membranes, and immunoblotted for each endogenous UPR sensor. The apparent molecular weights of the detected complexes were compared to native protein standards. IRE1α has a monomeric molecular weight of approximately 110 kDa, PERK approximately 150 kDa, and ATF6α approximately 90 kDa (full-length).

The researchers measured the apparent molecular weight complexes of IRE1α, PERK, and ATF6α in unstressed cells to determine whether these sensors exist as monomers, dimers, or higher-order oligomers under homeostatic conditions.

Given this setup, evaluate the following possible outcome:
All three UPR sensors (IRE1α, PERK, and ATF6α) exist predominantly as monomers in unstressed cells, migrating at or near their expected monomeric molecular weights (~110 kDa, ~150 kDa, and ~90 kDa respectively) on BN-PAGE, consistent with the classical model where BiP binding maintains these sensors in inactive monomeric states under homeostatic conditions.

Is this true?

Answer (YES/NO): NO